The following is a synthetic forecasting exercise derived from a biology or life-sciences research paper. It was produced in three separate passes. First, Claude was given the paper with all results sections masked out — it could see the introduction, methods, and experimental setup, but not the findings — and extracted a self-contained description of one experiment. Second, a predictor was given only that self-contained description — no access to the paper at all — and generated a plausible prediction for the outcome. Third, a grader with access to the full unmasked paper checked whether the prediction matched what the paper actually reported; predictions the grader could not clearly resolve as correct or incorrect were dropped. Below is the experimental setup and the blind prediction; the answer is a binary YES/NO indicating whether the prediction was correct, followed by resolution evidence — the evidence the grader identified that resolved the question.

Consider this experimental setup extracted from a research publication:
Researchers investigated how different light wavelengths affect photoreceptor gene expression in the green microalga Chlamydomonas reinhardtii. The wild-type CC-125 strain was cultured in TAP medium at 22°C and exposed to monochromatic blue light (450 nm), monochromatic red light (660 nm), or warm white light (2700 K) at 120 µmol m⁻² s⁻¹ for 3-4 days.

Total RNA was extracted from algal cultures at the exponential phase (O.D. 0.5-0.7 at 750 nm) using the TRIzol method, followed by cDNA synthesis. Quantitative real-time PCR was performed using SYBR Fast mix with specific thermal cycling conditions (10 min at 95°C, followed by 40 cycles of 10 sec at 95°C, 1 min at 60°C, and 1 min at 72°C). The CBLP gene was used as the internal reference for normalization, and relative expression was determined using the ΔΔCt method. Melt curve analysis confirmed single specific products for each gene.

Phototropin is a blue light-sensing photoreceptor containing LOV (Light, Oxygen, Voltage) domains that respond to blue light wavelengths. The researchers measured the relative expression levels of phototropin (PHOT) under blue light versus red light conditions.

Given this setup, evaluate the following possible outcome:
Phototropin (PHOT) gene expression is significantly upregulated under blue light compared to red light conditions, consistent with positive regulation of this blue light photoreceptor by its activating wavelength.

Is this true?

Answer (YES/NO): NO